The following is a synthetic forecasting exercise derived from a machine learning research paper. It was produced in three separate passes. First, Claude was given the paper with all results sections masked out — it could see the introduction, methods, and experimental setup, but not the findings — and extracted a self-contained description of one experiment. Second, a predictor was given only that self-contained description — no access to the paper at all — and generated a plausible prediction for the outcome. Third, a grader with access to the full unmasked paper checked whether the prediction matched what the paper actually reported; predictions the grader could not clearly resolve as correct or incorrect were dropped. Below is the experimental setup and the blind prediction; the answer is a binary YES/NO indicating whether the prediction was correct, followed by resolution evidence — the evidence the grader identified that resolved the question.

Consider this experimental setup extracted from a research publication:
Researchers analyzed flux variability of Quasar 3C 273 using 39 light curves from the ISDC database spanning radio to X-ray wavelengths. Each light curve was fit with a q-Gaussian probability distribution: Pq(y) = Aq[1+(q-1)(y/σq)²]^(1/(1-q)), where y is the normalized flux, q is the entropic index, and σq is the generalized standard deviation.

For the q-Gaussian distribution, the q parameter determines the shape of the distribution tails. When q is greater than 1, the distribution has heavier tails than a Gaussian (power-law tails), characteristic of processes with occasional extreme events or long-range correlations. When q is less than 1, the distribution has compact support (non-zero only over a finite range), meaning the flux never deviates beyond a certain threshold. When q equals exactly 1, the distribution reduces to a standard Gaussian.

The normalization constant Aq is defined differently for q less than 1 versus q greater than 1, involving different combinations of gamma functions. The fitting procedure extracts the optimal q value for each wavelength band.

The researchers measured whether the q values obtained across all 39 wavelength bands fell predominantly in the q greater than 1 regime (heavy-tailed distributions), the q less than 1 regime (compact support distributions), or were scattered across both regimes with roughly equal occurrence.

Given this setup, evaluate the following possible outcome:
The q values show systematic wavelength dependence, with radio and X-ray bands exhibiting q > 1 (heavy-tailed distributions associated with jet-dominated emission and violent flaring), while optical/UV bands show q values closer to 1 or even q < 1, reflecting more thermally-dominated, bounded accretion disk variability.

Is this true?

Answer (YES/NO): NO